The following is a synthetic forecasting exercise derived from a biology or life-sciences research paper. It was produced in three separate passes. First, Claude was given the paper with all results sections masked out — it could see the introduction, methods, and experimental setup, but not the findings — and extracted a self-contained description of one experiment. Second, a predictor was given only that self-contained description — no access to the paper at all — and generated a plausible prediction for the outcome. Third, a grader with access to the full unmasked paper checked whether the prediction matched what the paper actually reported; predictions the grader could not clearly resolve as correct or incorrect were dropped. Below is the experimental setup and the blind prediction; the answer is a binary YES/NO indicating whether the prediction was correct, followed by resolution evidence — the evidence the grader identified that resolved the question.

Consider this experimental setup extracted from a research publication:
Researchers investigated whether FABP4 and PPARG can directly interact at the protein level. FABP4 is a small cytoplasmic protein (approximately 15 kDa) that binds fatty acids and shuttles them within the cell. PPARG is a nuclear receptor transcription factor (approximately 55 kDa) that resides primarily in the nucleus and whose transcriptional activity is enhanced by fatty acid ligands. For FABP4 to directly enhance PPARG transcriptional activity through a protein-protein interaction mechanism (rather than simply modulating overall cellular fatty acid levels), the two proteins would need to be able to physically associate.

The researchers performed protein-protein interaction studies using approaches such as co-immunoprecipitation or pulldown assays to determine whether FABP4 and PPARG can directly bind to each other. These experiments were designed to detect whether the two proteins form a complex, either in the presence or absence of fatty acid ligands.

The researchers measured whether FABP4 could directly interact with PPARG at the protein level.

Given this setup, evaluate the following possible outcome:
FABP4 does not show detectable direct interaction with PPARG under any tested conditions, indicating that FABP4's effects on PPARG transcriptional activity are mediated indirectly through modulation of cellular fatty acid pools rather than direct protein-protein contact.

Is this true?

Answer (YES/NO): NO